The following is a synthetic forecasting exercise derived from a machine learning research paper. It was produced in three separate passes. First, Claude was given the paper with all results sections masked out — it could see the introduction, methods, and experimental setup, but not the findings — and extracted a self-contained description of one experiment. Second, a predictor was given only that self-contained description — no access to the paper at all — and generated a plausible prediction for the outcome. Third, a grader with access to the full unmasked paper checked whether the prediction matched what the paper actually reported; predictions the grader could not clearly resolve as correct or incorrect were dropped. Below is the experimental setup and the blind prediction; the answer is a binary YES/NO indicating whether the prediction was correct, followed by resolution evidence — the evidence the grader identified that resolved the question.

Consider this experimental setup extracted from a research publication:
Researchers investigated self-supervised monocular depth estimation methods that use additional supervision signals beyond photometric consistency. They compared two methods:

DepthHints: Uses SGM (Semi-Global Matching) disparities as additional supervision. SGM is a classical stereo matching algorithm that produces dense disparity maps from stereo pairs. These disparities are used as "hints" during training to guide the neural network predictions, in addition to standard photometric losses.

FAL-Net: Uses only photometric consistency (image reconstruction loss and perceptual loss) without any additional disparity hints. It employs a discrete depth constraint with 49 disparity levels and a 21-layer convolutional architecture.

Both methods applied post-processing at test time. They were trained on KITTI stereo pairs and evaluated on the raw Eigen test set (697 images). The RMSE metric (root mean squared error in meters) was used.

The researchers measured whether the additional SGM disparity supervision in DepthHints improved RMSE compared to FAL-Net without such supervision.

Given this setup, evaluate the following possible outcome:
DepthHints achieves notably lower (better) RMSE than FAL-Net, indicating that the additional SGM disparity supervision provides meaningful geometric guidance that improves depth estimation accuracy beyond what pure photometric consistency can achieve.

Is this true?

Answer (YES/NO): NO